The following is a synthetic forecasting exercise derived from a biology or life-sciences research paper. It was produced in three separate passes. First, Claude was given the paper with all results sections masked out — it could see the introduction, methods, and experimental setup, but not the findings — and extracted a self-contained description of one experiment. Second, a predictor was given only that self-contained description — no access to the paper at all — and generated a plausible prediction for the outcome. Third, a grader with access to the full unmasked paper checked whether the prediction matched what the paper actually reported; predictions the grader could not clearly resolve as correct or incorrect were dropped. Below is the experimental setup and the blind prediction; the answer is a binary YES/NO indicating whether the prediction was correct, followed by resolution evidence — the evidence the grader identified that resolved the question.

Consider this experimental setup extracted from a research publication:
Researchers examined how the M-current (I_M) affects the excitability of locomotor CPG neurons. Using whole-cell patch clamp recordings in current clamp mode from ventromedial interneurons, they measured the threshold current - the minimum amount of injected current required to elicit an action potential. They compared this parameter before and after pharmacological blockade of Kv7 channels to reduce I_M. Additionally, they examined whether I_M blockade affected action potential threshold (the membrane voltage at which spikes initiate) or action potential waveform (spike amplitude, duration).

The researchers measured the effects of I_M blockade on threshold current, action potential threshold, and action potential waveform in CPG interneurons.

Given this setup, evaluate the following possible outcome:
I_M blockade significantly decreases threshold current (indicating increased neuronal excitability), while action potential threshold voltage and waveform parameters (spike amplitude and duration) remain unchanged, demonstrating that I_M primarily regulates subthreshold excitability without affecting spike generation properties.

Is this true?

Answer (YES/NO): NO